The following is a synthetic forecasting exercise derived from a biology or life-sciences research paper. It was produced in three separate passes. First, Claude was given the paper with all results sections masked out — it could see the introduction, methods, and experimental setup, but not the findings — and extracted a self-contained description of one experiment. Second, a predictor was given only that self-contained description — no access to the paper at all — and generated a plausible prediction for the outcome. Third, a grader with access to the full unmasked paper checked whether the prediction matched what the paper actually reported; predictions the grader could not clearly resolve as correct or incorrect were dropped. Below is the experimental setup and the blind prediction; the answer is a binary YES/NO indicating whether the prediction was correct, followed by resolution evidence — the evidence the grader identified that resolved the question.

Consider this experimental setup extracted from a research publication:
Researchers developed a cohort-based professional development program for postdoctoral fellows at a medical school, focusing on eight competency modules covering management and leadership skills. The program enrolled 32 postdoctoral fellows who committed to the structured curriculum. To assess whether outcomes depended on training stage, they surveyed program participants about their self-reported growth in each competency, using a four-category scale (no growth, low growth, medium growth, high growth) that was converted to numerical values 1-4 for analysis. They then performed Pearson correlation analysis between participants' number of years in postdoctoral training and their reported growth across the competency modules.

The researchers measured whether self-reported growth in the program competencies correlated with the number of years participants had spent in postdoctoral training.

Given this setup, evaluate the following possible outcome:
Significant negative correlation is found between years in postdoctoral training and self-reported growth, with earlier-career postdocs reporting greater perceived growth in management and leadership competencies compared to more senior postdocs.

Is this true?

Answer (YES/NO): NO